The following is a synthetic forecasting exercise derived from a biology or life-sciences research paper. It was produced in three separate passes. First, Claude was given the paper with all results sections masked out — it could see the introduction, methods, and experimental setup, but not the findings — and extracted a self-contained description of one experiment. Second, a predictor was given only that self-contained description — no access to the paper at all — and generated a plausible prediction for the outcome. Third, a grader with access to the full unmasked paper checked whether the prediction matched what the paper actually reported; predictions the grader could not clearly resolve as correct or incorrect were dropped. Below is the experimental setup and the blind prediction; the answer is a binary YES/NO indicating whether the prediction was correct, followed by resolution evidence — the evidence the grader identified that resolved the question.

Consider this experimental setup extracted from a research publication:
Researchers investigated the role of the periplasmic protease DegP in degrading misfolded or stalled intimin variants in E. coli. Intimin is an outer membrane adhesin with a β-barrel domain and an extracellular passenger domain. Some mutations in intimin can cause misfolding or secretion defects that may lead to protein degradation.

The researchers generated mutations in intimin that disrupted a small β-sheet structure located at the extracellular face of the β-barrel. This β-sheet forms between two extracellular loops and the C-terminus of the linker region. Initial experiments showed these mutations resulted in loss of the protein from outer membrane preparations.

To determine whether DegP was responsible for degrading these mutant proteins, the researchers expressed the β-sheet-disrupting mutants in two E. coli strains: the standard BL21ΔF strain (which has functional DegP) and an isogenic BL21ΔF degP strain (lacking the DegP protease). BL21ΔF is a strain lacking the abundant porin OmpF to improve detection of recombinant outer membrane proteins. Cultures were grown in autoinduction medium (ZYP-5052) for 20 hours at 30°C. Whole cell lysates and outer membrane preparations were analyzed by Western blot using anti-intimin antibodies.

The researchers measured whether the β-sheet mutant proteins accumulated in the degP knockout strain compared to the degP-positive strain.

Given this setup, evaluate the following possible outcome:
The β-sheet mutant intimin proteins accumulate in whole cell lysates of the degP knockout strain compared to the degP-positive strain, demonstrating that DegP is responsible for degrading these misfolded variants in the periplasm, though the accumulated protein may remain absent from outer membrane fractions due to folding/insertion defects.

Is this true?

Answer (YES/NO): NO